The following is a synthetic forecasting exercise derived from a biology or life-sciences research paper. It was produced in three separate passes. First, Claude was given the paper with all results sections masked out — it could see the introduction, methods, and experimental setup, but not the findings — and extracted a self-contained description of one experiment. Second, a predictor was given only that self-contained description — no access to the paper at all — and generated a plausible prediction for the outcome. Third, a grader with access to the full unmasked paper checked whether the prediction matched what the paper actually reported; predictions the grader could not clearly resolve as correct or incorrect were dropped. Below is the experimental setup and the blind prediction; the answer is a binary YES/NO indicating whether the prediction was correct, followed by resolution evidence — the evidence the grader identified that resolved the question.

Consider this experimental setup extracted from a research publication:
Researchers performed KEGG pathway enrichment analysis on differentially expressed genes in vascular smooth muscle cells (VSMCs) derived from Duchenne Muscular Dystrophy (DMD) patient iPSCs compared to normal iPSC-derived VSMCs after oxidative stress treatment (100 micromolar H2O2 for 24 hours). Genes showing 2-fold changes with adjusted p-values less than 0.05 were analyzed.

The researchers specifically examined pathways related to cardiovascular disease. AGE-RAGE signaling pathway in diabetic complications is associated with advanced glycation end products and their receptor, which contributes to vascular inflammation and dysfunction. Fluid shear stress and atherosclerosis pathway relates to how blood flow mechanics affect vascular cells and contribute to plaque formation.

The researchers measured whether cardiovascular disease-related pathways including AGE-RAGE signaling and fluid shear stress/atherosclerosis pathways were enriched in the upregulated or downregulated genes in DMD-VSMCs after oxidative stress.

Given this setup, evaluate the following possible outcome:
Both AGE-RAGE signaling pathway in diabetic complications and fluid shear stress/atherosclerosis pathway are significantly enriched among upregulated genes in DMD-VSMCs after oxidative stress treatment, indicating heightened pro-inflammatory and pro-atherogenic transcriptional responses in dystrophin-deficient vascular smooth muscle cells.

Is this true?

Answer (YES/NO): YES